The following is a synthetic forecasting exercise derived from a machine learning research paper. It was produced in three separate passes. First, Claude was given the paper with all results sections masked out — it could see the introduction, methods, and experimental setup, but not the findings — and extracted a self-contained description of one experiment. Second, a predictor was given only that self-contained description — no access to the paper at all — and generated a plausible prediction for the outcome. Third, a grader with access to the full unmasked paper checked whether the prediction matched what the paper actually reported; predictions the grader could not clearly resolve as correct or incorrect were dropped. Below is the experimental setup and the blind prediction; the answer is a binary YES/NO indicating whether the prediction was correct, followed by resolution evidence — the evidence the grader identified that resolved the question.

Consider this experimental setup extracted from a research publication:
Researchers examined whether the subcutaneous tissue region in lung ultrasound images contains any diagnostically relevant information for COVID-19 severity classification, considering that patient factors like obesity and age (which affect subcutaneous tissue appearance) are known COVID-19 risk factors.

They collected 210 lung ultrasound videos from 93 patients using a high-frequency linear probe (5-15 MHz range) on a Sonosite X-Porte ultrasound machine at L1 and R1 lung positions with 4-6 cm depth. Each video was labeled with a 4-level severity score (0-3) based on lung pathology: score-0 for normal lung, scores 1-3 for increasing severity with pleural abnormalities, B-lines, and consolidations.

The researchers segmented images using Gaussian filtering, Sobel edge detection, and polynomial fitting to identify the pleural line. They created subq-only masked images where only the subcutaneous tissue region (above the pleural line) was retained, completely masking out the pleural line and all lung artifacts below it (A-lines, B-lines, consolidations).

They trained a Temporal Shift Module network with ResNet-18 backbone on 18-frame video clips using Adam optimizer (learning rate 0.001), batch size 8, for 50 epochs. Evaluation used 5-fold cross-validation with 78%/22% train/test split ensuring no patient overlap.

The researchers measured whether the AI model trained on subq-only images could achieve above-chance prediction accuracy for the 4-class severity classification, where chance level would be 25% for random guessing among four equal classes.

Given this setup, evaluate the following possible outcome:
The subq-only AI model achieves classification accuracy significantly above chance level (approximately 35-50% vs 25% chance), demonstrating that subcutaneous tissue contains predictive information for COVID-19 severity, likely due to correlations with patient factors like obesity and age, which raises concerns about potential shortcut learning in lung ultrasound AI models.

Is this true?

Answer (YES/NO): YES